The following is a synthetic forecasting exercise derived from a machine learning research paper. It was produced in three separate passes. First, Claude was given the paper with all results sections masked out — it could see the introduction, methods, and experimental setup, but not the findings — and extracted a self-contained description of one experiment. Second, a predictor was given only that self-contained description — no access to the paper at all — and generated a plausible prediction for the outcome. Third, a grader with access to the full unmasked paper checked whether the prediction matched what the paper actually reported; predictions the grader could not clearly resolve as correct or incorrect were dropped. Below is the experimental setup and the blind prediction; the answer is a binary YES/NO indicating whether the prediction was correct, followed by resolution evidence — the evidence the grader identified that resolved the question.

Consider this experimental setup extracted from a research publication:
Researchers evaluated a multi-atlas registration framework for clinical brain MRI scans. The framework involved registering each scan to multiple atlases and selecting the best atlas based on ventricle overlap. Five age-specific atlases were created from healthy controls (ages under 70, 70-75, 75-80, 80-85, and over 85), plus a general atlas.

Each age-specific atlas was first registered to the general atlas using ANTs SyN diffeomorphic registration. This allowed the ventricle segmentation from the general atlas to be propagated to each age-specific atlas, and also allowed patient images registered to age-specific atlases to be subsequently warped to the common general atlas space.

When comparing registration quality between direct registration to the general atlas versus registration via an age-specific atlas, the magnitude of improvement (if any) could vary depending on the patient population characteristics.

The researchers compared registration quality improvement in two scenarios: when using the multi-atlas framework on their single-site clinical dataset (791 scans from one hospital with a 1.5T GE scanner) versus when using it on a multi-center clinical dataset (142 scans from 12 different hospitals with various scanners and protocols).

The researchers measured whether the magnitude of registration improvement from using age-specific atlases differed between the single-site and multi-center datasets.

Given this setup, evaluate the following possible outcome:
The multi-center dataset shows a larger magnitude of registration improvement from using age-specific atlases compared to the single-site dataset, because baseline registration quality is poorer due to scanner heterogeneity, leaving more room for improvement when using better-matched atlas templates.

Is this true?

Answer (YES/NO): YES